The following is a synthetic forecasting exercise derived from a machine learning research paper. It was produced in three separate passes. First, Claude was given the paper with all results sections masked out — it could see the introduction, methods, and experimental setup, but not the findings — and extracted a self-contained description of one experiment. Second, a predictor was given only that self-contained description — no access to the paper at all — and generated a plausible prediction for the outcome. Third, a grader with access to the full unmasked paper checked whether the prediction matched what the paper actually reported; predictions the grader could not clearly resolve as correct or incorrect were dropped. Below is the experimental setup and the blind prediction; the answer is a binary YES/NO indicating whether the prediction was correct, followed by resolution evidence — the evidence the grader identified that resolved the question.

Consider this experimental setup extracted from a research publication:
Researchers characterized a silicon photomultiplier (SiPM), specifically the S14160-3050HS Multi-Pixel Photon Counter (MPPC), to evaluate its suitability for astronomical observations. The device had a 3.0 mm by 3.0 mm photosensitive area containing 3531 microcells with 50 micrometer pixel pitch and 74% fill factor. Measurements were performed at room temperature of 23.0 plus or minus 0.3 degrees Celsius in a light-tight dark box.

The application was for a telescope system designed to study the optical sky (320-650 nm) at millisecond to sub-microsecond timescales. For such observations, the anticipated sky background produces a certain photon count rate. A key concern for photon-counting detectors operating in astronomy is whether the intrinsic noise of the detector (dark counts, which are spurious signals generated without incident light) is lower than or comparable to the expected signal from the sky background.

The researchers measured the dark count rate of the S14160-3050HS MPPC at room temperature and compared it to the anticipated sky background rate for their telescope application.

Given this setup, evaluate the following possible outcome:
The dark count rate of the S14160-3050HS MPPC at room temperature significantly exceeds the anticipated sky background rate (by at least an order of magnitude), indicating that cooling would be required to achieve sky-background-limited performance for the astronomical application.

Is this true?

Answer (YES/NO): YES